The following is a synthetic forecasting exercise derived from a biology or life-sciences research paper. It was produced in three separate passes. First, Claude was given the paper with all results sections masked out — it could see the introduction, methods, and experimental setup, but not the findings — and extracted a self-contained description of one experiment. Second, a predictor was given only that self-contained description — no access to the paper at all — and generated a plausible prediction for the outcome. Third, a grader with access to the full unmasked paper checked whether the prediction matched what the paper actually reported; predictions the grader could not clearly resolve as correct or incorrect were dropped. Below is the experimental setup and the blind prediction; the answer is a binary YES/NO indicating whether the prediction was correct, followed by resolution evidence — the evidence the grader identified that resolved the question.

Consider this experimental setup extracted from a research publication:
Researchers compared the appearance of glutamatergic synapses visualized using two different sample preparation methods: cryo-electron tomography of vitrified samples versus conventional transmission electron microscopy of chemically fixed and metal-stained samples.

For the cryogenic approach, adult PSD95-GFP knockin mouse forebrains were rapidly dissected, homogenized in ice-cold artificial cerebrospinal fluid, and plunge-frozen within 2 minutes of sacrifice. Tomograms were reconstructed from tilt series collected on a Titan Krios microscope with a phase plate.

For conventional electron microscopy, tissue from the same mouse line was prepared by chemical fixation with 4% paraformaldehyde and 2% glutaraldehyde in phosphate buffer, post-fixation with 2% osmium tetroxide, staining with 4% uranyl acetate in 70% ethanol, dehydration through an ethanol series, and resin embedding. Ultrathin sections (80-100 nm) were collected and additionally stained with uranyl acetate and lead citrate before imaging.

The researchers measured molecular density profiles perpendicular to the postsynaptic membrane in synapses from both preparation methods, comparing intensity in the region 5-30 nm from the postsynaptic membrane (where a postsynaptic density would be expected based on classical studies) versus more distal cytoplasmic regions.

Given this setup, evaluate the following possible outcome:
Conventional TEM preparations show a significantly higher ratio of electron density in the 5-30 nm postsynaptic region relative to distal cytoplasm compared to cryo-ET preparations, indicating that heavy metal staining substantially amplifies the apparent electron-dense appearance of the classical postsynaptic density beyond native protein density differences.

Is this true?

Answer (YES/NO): YES